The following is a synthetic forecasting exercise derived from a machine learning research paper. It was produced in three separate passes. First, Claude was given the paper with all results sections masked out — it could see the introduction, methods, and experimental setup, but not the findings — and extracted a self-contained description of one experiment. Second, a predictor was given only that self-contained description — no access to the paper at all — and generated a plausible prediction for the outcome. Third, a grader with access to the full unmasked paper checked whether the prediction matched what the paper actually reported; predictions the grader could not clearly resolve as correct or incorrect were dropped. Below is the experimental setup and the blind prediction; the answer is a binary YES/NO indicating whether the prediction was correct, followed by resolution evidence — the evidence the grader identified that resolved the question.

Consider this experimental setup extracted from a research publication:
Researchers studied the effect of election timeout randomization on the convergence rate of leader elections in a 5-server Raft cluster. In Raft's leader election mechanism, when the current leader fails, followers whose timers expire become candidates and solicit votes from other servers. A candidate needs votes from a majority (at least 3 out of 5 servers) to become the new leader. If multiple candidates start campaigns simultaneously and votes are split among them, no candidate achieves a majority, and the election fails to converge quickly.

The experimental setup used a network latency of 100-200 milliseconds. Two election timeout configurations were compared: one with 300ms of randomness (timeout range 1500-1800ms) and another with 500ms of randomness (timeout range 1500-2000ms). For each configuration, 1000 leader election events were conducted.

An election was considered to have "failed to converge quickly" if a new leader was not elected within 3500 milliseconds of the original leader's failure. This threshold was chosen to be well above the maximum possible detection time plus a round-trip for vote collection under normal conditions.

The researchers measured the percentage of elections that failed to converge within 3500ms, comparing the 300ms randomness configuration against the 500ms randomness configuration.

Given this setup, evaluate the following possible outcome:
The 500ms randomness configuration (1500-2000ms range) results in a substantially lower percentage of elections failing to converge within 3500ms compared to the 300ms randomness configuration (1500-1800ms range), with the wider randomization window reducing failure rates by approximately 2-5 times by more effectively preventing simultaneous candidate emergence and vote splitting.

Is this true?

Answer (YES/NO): NO